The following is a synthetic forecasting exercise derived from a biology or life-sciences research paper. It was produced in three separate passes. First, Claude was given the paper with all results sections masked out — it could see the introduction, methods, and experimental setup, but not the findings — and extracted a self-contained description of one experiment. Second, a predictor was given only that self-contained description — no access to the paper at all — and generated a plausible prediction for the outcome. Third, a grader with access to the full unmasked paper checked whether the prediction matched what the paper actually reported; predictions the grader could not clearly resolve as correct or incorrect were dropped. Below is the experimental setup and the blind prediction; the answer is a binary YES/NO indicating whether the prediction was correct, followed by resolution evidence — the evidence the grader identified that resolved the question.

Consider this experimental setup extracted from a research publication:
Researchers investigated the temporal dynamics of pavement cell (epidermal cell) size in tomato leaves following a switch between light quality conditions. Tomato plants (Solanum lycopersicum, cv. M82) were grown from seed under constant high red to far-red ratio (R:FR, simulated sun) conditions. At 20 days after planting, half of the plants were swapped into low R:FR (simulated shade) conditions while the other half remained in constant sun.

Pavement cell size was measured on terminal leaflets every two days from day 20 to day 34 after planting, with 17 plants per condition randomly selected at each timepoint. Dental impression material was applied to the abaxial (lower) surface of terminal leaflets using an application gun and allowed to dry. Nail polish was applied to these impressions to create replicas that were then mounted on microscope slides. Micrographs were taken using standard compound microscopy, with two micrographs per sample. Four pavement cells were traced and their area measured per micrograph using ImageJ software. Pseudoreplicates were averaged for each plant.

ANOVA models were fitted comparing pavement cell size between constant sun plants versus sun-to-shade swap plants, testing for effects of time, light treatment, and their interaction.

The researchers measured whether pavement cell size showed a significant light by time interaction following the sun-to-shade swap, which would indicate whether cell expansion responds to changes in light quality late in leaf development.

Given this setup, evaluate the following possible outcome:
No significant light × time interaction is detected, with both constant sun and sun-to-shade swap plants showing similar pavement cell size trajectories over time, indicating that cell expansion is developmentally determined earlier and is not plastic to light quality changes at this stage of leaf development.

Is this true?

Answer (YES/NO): NO